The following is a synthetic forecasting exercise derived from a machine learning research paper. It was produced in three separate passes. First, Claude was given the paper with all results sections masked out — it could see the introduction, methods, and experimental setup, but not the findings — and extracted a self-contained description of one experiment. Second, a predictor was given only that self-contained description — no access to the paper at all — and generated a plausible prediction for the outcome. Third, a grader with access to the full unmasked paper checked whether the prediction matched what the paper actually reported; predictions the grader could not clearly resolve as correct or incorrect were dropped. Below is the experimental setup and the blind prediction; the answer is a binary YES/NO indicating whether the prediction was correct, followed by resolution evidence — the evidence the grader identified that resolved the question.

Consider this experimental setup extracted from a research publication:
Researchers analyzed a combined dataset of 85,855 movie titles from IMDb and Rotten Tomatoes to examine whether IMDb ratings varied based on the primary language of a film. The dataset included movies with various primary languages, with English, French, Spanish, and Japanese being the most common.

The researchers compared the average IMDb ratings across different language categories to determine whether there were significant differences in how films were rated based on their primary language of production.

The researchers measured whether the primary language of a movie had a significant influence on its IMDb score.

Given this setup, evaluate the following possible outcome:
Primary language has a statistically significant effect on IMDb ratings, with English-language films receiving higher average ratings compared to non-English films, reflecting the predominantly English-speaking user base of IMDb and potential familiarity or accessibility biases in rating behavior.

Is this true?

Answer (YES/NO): NO